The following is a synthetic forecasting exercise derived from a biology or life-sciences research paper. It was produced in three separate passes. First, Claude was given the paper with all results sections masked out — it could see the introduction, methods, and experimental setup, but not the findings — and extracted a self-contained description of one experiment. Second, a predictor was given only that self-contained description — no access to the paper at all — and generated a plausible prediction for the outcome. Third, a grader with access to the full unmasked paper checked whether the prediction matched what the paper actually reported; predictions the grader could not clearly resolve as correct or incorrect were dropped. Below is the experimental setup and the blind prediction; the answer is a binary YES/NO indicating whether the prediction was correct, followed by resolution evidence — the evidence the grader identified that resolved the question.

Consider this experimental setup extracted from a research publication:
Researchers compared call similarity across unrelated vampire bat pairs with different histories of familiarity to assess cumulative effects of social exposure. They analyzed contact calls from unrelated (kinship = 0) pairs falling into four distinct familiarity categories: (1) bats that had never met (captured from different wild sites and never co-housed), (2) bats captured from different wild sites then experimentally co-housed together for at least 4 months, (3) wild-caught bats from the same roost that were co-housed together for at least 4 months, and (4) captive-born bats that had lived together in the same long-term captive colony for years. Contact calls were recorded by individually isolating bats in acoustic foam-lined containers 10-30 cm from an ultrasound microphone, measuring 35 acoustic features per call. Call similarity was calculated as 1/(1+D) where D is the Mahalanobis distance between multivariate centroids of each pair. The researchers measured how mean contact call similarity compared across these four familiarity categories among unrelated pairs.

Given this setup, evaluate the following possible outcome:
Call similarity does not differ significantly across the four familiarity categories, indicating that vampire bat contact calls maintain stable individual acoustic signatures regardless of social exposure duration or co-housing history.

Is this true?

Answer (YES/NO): NO